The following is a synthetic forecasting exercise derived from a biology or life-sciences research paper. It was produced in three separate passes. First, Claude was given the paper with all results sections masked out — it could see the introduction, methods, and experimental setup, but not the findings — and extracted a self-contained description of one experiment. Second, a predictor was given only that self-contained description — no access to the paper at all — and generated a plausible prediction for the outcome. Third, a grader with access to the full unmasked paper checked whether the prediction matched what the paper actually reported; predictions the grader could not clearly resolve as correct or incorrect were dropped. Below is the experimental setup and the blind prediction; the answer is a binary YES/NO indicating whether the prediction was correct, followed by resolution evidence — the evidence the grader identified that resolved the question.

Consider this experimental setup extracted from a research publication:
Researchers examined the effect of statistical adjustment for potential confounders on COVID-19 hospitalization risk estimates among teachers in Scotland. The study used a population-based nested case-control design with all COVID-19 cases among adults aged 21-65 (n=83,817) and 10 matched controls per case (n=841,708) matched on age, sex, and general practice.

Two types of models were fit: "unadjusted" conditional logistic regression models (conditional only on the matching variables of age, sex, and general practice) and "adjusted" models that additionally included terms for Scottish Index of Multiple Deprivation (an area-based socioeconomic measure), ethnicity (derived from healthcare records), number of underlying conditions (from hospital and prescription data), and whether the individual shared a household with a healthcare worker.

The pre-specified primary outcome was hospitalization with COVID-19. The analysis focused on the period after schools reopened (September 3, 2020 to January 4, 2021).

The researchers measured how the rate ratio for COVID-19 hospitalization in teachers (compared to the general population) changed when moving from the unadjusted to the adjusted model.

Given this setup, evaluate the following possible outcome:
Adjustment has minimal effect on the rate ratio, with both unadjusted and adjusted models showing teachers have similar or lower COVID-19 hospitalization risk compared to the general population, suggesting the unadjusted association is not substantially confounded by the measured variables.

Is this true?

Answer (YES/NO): YES